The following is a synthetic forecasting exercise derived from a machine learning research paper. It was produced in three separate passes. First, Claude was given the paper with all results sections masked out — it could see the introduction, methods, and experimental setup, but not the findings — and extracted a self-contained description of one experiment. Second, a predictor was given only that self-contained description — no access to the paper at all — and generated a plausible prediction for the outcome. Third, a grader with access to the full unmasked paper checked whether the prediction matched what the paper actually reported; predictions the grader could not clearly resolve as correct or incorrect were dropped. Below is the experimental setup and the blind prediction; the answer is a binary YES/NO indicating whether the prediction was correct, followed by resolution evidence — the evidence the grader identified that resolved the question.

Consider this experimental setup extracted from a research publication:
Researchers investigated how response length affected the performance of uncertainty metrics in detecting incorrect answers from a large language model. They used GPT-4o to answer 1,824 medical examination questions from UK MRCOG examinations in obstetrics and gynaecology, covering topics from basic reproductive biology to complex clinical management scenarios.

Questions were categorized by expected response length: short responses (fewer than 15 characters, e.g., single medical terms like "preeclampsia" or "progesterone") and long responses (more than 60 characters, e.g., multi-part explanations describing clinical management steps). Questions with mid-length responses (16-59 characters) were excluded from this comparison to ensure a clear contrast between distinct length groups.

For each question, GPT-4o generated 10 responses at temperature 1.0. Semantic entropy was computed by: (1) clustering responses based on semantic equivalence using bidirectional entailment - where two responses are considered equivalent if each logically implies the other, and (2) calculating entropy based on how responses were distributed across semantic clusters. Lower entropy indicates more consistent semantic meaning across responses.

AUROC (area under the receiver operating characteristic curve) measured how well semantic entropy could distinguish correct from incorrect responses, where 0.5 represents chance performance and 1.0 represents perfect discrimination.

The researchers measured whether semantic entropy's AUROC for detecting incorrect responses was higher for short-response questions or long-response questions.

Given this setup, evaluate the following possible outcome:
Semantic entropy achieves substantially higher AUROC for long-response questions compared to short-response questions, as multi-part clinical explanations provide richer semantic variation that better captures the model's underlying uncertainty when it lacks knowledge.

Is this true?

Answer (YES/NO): NO